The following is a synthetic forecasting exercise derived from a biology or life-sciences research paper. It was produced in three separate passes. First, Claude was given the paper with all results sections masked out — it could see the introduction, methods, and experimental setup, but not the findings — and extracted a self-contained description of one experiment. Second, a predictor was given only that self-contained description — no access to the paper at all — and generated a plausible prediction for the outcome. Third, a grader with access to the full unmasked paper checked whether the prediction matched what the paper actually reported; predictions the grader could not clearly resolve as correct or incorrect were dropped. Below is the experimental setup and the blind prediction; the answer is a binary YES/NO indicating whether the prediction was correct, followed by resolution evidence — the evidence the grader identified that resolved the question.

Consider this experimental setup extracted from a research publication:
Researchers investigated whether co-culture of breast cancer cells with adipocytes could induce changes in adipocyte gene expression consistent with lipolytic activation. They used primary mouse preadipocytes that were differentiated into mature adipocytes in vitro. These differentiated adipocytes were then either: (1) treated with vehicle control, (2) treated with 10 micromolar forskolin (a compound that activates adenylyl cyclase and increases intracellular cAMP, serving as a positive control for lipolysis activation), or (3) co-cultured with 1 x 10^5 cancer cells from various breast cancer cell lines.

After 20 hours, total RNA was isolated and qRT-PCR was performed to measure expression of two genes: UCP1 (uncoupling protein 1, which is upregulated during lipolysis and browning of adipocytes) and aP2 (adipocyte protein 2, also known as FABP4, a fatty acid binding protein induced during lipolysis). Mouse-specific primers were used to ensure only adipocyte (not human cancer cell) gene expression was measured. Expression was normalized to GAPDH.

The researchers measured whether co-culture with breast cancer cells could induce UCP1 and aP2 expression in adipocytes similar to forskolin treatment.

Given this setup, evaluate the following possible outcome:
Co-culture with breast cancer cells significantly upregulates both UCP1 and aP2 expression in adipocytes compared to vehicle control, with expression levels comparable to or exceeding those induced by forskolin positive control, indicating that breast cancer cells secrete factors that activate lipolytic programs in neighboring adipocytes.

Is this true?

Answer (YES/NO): NO